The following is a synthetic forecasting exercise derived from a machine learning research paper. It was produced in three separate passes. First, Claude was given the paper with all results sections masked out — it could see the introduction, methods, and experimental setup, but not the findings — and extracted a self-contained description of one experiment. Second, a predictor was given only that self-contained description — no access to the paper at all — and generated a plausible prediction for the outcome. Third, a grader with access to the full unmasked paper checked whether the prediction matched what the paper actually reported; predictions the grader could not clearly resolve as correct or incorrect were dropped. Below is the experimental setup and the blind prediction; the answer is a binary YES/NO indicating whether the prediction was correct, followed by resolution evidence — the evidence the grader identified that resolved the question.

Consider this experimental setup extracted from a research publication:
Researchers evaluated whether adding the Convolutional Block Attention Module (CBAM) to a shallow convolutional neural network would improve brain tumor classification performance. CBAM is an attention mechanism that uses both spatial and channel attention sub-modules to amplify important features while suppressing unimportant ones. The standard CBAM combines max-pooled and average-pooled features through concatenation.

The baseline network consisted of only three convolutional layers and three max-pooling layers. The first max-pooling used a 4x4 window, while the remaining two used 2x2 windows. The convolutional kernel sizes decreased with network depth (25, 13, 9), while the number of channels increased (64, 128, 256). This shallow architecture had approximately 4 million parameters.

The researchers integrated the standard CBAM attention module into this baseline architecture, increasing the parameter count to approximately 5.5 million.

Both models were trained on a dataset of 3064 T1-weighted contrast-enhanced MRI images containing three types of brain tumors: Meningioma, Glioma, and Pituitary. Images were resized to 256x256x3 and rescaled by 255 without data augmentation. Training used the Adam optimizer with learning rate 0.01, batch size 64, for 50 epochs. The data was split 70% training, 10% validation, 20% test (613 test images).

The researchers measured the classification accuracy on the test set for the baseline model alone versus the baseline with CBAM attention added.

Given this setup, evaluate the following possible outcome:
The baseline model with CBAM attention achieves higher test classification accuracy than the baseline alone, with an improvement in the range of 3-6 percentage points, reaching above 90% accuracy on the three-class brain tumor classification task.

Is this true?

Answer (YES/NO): NO